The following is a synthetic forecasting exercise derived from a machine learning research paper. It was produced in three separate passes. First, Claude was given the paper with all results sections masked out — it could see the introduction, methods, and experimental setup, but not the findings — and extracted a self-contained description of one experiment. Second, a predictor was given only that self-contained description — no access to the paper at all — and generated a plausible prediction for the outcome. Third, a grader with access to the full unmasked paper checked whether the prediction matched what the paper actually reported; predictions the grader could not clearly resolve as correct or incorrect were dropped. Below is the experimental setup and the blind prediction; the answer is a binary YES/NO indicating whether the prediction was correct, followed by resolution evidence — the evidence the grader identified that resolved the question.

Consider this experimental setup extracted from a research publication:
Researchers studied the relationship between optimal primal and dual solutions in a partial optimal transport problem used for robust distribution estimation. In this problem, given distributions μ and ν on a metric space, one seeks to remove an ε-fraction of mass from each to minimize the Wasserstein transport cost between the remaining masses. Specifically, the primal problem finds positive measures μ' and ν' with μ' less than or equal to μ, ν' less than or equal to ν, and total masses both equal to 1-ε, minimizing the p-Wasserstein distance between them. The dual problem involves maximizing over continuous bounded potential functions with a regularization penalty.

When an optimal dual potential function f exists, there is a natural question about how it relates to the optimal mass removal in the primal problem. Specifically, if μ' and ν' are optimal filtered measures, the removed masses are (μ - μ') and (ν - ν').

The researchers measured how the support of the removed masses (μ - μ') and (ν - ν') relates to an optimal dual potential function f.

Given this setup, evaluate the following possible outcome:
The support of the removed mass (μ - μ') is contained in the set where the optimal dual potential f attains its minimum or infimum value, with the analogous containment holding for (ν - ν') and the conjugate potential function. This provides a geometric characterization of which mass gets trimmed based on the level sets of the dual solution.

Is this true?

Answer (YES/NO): NO